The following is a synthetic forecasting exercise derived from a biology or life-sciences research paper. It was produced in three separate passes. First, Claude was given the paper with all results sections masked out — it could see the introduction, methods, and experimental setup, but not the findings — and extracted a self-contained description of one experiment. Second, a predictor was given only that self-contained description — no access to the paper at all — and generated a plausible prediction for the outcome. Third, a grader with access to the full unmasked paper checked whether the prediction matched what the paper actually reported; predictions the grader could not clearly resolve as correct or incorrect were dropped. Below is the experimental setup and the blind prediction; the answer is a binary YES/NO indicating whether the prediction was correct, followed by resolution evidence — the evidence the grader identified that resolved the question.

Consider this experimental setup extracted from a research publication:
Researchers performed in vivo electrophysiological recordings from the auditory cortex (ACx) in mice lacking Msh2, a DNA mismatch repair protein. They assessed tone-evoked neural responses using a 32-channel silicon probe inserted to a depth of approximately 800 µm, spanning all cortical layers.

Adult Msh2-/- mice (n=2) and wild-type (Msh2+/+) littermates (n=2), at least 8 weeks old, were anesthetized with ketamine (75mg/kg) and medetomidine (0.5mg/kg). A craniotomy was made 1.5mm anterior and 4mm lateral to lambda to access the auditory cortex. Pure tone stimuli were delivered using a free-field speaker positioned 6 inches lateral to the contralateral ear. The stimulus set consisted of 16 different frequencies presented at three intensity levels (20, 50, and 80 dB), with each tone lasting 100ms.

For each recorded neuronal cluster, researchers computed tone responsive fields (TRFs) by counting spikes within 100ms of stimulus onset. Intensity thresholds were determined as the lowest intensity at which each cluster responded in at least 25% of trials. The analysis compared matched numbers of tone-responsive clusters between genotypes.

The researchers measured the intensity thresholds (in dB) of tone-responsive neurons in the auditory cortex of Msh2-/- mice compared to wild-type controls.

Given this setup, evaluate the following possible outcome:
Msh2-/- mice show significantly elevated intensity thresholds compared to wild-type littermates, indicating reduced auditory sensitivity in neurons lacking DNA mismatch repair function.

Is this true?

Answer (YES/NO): YES